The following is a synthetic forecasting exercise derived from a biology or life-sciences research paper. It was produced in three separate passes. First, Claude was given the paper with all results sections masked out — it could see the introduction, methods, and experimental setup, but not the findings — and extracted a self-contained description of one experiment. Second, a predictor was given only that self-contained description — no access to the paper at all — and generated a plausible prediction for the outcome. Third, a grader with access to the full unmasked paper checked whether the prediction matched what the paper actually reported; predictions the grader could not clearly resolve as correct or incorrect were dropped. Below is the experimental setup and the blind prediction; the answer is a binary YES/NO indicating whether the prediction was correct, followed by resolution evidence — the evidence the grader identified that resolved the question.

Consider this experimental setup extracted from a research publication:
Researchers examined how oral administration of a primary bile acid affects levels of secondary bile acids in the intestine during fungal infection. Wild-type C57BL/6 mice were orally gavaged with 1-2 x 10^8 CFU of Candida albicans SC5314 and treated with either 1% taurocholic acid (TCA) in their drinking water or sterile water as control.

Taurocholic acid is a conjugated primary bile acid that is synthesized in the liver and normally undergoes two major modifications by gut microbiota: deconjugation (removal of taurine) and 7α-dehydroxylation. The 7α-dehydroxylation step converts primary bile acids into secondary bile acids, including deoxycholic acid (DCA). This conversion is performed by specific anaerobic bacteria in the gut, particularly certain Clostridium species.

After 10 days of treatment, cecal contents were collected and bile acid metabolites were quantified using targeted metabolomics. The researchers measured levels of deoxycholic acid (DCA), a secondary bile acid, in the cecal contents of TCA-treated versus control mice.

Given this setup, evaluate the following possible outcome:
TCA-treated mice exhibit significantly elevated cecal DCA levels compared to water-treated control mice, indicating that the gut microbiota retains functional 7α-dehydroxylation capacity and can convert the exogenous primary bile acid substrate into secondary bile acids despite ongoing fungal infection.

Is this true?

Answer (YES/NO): NO